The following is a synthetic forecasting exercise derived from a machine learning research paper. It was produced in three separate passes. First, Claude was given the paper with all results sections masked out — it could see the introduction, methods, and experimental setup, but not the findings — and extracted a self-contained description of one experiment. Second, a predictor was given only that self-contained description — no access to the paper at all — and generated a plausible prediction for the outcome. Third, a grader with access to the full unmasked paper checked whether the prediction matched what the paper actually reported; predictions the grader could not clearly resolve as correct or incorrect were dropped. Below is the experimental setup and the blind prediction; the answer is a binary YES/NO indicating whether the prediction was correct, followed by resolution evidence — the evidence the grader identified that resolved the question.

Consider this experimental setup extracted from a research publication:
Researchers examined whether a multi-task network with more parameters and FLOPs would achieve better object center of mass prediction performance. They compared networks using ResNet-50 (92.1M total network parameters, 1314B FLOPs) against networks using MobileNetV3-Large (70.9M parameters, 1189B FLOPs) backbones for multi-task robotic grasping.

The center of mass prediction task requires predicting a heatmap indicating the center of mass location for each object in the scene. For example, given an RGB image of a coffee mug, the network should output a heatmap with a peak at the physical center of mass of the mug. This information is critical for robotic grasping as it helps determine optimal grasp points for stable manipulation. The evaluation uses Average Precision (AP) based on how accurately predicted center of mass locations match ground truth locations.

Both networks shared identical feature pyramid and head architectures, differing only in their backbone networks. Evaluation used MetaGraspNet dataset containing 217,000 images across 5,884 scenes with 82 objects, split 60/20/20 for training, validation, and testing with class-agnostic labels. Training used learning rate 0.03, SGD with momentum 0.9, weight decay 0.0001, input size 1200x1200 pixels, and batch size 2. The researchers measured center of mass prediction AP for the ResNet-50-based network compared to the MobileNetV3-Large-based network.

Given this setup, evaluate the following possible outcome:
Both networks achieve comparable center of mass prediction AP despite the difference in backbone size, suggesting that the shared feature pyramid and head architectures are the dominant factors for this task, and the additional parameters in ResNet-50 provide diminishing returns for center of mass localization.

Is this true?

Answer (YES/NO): NO